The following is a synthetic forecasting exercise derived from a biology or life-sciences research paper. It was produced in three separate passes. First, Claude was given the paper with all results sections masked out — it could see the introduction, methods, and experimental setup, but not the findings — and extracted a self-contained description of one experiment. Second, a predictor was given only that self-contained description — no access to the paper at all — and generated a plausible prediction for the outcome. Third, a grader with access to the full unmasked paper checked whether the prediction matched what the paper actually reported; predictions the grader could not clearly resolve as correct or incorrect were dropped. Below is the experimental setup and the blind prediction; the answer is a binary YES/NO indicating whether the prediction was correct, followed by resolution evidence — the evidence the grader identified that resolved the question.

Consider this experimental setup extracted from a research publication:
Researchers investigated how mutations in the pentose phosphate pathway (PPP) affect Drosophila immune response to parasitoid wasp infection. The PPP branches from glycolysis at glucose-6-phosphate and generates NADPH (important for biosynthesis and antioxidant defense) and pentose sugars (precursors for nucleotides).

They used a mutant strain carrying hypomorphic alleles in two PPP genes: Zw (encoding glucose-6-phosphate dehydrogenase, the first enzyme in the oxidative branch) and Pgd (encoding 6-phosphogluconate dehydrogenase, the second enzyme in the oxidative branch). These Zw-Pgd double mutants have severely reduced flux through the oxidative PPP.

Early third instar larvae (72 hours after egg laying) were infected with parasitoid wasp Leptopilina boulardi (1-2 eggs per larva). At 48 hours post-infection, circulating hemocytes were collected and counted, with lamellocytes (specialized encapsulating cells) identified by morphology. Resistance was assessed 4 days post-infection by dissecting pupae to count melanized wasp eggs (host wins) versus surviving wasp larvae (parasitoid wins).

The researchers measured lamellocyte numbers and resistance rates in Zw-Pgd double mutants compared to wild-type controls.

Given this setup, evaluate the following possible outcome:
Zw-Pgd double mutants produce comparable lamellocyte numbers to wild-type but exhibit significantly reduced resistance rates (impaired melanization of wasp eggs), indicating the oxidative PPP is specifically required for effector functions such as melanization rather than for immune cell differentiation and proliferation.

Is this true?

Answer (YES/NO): NO